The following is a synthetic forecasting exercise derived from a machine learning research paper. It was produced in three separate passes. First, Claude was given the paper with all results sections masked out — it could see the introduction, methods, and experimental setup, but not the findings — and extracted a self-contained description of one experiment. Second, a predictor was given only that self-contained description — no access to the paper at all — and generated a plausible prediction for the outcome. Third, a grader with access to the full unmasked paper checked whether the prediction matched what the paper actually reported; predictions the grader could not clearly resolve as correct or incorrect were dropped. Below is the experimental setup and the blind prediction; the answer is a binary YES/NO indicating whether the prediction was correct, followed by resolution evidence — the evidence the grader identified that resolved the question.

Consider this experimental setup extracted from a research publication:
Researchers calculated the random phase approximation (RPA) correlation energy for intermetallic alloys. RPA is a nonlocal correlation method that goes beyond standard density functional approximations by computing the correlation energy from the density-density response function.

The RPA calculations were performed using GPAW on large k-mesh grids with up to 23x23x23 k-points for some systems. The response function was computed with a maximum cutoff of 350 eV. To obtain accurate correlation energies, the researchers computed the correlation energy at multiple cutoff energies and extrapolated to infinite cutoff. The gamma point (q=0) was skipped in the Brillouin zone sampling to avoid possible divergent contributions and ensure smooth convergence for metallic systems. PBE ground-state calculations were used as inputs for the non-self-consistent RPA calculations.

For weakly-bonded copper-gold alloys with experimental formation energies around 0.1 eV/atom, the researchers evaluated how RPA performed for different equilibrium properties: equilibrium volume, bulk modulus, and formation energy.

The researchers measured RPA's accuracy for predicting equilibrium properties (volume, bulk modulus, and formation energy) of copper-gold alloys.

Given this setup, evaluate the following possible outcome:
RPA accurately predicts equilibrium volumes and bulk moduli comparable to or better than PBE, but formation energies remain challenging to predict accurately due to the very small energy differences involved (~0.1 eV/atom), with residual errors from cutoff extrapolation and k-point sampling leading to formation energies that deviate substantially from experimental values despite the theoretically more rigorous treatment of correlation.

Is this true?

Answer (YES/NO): NO